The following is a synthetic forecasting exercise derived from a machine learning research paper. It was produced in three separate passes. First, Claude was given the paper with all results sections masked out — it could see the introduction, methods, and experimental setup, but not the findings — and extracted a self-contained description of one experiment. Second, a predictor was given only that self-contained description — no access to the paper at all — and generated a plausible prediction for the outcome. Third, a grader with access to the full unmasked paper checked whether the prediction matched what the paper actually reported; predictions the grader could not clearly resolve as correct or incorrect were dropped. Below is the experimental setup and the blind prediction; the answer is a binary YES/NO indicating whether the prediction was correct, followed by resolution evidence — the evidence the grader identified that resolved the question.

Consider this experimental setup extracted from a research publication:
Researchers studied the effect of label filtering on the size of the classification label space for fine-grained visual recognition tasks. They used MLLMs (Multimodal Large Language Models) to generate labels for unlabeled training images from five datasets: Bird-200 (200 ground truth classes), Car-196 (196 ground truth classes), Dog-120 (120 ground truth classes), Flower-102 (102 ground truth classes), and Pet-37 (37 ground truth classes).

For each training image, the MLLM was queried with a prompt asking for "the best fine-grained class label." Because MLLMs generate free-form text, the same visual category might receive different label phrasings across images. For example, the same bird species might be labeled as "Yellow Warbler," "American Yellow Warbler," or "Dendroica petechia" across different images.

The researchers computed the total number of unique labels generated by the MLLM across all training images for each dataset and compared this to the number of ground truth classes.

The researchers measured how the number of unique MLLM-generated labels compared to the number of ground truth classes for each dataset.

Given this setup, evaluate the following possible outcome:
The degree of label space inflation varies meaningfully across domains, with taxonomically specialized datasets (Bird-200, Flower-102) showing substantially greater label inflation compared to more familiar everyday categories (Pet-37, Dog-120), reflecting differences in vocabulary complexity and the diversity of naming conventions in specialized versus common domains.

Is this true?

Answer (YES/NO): NO